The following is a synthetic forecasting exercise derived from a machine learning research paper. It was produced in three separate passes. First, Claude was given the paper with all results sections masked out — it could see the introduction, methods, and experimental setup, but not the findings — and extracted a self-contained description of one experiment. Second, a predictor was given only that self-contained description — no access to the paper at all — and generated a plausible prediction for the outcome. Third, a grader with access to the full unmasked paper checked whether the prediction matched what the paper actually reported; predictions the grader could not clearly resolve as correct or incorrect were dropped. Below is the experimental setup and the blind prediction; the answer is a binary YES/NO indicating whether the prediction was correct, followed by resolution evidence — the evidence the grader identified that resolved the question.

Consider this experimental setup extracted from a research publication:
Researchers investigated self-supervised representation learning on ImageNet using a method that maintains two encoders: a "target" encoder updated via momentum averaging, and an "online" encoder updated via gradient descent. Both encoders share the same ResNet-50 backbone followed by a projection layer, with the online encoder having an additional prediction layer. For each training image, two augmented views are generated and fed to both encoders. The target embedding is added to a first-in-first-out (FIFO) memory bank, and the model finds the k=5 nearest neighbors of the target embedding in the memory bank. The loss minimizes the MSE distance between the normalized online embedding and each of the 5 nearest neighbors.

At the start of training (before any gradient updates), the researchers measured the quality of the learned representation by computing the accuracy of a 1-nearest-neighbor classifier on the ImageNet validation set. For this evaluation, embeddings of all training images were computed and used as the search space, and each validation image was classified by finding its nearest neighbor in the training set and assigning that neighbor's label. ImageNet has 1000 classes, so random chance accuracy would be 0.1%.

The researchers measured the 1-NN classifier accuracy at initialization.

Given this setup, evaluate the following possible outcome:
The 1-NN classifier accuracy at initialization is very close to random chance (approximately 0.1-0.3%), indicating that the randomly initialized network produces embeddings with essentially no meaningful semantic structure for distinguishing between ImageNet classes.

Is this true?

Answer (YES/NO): NO